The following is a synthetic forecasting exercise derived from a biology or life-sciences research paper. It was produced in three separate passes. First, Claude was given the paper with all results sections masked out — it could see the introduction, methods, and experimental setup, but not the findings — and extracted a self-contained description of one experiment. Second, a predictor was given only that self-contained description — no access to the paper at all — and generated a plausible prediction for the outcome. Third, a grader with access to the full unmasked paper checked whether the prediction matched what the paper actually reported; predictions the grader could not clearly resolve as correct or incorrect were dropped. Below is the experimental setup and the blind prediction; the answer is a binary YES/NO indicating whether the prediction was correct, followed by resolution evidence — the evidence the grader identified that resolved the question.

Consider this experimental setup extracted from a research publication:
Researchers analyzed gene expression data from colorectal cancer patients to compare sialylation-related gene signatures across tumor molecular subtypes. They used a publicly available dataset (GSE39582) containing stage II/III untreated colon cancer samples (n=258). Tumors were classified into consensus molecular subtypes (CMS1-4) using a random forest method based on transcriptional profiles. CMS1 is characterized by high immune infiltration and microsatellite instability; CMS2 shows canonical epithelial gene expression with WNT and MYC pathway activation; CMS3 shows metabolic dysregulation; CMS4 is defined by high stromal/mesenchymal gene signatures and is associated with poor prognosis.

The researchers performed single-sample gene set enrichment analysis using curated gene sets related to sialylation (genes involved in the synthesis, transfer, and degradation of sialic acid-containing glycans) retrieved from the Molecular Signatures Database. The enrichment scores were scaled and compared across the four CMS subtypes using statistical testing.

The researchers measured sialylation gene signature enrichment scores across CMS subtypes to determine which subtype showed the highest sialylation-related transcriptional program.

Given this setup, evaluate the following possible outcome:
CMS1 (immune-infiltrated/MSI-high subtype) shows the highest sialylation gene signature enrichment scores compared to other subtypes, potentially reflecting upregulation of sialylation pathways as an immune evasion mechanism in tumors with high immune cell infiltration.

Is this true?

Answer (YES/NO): NO